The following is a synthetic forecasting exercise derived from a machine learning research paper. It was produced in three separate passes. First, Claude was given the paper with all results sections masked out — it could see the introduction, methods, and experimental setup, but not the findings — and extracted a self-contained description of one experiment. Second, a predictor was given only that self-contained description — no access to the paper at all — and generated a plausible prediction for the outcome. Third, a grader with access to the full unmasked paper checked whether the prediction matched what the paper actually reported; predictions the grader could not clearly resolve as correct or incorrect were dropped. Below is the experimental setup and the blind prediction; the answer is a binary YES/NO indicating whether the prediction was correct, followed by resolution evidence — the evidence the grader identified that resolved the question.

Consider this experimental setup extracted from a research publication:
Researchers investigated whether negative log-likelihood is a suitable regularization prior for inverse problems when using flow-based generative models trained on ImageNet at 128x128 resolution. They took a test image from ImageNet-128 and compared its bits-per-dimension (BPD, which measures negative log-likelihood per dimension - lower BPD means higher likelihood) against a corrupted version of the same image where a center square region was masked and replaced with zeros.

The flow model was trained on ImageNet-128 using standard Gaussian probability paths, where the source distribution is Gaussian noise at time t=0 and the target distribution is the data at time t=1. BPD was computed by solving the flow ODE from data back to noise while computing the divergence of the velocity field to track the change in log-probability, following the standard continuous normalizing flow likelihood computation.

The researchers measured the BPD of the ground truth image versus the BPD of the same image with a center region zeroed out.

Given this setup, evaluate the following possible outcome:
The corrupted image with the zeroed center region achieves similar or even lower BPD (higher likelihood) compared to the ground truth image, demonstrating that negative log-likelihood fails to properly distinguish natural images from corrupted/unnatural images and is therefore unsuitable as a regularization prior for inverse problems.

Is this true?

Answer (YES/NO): YES